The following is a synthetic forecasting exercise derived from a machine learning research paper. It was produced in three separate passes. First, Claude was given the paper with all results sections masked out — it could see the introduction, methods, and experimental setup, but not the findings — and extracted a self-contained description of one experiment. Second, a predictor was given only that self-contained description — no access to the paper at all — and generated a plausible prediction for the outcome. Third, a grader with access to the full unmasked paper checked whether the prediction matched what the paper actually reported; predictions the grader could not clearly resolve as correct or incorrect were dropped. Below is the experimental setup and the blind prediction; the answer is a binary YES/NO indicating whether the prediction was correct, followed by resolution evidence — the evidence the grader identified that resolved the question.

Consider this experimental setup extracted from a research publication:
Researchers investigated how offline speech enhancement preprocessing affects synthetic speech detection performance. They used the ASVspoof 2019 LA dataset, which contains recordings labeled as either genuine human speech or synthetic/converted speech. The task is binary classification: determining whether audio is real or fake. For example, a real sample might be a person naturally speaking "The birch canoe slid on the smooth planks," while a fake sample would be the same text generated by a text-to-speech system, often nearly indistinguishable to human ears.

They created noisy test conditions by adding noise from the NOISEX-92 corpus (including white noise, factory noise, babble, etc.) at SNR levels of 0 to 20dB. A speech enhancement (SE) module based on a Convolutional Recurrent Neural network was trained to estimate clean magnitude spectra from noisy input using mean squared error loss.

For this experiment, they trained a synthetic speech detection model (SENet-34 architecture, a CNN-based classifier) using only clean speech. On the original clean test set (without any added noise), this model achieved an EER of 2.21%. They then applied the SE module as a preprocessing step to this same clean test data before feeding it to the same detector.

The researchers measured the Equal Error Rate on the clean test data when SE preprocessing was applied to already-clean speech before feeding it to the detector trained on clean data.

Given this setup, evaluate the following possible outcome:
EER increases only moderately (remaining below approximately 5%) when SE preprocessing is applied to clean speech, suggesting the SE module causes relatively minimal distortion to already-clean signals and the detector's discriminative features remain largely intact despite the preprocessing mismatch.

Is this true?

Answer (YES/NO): NO